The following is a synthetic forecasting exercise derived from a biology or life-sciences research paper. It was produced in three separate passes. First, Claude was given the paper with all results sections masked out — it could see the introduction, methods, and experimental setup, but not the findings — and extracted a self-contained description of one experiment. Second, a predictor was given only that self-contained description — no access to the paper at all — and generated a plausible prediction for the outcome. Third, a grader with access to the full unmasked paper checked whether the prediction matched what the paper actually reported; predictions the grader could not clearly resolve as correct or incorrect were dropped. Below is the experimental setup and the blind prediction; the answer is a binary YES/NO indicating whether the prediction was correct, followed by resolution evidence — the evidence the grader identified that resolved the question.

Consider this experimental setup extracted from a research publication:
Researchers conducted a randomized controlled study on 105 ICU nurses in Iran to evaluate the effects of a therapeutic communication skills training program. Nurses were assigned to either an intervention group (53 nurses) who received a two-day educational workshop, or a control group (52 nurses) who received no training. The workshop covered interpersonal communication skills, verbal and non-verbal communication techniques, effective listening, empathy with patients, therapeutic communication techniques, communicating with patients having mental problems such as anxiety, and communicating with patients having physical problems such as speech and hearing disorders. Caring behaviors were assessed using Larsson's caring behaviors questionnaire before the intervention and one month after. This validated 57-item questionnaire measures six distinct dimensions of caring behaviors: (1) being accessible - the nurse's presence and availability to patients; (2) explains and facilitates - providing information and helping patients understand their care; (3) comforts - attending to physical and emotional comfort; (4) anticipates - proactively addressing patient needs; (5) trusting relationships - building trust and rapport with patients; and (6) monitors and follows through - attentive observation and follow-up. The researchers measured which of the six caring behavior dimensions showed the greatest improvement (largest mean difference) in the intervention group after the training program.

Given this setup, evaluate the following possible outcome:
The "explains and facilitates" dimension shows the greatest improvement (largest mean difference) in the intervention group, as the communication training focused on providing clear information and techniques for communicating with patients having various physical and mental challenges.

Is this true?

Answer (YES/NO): NO